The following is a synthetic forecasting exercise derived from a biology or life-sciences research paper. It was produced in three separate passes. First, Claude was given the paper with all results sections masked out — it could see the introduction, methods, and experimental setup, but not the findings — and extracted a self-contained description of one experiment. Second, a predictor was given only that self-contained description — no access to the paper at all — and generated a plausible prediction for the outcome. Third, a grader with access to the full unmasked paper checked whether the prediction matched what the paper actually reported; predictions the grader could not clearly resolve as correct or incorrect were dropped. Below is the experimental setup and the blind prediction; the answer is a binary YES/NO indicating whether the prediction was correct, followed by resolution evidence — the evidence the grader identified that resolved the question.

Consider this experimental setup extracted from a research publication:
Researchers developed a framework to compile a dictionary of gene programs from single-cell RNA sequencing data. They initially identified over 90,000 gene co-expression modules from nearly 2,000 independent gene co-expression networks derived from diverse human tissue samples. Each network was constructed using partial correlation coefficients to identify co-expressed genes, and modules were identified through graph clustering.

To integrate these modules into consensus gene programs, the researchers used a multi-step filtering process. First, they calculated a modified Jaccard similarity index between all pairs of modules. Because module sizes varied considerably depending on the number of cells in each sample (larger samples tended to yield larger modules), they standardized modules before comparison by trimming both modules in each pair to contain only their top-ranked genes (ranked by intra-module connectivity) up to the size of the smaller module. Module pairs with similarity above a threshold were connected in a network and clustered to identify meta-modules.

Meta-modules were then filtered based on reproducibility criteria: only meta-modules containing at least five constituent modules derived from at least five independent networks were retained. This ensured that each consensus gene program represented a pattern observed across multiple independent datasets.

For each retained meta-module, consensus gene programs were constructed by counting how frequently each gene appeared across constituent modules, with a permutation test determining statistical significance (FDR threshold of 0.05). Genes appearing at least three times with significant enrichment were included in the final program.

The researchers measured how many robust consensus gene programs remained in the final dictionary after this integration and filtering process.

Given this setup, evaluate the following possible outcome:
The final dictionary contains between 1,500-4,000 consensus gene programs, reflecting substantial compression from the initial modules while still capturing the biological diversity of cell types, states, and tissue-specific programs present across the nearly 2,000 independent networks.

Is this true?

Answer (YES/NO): YES